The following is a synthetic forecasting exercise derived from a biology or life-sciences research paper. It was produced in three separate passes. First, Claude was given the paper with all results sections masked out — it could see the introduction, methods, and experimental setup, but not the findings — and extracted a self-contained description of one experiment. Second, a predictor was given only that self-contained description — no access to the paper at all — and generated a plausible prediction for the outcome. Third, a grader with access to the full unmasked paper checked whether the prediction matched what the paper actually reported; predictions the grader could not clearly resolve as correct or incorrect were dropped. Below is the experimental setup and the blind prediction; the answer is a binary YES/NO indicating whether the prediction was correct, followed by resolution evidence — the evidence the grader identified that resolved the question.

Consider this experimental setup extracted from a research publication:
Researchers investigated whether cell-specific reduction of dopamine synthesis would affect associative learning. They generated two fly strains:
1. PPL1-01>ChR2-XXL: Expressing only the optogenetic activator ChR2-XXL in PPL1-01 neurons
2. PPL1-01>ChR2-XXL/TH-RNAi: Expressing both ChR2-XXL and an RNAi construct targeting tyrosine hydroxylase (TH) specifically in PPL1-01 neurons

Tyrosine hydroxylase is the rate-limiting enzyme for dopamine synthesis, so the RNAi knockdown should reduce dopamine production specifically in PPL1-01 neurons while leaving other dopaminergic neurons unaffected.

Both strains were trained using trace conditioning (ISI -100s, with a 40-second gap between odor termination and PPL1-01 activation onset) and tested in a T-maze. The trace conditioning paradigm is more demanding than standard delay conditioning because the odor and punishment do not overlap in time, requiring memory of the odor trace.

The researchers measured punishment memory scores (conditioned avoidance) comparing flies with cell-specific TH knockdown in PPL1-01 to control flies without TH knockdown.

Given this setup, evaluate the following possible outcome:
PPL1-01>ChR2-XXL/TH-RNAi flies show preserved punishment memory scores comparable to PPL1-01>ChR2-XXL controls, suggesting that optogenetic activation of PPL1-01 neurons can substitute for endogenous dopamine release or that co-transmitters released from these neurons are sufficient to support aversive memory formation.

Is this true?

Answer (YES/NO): NO